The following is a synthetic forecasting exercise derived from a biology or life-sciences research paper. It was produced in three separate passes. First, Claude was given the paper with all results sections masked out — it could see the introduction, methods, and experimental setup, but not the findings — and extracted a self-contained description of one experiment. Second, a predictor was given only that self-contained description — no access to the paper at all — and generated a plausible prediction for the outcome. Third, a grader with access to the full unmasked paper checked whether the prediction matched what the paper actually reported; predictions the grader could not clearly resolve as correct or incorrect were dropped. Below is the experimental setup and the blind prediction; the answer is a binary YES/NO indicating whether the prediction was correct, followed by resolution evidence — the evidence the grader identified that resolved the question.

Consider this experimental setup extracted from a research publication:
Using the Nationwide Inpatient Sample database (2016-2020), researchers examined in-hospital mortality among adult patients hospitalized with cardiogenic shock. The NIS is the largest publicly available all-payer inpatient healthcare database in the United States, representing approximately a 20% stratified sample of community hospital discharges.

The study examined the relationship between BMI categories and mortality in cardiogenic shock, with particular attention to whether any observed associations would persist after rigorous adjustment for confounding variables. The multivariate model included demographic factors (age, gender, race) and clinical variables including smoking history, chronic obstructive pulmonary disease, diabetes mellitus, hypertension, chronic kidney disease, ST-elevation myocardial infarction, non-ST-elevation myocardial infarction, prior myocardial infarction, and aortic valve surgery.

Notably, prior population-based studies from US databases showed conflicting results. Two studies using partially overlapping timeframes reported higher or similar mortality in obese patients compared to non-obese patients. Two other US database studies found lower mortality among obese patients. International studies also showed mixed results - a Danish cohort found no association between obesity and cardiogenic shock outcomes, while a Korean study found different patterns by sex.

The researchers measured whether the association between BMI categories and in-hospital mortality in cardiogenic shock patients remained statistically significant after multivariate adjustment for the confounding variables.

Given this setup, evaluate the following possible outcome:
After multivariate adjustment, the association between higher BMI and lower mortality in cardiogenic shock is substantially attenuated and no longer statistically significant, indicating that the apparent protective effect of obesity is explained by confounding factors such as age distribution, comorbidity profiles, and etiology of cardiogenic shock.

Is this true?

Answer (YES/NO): NO